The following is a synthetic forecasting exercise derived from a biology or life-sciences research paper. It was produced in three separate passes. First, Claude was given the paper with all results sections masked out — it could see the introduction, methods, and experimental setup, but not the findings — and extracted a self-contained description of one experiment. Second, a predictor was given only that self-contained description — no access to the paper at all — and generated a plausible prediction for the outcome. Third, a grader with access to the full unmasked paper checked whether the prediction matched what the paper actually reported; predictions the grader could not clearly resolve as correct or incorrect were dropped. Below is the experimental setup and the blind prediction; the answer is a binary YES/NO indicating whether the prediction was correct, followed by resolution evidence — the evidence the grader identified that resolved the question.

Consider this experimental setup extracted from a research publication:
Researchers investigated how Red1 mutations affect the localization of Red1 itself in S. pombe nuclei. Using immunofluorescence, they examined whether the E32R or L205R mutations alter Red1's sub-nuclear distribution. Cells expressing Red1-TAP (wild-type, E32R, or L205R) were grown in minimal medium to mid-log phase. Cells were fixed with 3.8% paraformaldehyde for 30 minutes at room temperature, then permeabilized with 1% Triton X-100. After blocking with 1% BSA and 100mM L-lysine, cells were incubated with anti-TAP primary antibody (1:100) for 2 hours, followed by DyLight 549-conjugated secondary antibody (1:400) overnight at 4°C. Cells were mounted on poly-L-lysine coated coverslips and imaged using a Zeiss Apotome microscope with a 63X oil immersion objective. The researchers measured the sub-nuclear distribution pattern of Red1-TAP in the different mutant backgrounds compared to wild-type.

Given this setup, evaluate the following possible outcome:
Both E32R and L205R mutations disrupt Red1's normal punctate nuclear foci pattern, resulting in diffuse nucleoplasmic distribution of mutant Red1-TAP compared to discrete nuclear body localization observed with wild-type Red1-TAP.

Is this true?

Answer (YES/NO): NO